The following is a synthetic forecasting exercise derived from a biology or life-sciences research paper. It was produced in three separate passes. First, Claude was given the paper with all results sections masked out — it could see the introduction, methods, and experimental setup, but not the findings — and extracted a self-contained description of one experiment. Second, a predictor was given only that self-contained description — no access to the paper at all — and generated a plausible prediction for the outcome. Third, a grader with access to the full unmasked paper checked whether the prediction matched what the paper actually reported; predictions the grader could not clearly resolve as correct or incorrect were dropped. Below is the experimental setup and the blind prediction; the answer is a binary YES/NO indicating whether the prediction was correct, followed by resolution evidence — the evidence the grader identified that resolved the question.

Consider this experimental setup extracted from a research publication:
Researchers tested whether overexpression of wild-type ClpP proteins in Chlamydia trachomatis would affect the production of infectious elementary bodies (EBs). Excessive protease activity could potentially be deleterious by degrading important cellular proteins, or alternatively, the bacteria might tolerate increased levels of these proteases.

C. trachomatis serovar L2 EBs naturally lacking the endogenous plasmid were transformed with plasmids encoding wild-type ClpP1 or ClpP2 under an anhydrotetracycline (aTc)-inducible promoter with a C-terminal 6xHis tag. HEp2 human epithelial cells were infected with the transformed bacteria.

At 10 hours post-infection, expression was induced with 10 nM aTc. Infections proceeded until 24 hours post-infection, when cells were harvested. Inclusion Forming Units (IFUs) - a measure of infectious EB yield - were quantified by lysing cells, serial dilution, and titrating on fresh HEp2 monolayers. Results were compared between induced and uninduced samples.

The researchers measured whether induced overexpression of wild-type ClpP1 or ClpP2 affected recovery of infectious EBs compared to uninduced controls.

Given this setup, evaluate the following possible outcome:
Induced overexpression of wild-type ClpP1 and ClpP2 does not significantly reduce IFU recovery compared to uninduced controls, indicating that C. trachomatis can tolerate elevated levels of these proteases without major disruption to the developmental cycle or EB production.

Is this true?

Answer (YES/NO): YES